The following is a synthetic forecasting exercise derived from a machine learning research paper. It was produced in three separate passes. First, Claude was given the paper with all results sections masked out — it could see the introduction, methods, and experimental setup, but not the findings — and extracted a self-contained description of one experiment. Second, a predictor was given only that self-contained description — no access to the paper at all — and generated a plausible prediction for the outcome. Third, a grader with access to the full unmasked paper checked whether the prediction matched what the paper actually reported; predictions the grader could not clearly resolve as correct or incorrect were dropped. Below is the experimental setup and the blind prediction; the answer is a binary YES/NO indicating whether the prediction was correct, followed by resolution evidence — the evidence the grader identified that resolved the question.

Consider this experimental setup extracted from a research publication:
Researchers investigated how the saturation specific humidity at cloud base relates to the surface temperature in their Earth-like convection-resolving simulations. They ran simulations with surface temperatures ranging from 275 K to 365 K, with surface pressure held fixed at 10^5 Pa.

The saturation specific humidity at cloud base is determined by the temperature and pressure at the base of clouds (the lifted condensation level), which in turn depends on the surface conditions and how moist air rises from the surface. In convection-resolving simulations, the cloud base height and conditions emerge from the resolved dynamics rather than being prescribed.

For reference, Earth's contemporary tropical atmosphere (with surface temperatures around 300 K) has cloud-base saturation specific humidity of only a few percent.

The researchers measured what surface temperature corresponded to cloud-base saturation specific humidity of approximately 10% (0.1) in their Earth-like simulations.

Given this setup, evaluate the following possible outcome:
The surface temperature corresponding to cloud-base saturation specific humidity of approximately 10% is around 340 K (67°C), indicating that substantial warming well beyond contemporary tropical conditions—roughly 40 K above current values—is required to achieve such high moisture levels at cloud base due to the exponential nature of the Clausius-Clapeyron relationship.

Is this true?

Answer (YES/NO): NO